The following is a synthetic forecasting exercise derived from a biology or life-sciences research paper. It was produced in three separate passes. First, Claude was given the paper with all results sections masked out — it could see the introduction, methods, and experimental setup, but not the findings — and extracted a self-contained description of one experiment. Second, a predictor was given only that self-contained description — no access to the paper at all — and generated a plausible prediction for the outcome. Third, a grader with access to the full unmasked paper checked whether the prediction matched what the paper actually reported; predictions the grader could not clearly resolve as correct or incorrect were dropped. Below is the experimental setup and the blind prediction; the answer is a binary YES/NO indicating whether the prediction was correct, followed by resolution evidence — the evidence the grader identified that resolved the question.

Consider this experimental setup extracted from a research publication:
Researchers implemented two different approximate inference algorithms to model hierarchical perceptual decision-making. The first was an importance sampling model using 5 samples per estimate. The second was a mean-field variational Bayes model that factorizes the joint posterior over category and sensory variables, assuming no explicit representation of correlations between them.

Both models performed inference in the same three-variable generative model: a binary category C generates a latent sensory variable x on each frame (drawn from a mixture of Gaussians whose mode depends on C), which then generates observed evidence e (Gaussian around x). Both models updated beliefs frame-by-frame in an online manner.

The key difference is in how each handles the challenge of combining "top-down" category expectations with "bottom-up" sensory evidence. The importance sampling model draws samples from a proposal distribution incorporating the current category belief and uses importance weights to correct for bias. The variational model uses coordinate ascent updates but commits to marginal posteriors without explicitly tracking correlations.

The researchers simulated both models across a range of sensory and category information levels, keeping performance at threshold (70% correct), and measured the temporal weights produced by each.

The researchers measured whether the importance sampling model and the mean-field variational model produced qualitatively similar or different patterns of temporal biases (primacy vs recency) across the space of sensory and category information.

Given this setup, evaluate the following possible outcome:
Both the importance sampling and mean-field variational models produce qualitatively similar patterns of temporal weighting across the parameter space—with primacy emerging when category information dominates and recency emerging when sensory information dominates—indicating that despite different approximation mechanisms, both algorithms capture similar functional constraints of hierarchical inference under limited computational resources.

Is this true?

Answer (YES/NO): YES